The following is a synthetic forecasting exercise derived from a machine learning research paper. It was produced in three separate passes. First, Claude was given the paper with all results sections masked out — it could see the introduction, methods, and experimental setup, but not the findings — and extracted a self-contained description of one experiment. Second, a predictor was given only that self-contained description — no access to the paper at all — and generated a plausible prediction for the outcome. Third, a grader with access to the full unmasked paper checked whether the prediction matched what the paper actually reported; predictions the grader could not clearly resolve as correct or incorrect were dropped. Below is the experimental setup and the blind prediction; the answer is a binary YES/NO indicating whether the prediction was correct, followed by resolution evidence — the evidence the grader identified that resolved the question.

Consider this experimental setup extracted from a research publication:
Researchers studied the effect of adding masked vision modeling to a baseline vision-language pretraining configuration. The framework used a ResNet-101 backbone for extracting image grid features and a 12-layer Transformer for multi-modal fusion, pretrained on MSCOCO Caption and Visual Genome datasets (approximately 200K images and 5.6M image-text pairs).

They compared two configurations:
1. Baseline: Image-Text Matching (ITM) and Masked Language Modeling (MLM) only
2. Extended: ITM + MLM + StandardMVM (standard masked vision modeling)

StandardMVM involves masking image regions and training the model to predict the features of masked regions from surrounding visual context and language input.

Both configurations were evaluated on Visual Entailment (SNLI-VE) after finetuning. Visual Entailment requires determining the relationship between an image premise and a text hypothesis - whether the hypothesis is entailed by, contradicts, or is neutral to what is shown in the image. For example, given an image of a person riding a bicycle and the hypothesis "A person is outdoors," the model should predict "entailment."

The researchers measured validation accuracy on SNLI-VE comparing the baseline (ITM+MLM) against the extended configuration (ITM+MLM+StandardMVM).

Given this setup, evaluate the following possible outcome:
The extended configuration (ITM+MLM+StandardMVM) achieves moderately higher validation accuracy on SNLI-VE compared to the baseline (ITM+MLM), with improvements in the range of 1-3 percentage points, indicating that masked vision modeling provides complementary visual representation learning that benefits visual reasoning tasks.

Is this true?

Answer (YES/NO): NO